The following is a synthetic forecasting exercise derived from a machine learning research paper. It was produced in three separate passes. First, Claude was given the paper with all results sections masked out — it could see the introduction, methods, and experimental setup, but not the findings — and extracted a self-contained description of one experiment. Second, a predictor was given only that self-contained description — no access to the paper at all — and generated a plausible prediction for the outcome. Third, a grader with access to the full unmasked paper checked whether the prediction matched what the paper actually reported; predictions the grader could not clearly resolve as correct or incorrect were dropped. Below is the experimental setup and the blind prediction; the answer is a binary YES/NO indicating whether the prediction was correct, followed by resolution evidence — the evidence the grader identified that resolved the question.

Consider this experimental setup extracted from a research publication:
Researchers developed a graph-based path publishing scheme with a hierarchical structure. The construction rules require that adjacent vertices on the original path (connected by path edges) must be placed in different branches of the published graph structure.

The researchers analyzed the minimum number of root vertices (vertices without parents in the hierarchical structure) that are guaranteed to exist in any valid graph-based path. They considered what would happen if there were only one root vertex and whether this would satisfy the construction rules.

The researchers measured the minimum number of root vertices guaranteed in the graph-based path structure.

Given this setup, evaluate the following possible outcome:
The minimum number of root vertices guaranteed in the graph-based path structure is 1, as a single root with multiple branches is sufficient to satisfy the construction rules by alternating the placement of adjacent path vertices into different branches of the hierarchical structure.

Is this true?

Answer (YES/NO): NO